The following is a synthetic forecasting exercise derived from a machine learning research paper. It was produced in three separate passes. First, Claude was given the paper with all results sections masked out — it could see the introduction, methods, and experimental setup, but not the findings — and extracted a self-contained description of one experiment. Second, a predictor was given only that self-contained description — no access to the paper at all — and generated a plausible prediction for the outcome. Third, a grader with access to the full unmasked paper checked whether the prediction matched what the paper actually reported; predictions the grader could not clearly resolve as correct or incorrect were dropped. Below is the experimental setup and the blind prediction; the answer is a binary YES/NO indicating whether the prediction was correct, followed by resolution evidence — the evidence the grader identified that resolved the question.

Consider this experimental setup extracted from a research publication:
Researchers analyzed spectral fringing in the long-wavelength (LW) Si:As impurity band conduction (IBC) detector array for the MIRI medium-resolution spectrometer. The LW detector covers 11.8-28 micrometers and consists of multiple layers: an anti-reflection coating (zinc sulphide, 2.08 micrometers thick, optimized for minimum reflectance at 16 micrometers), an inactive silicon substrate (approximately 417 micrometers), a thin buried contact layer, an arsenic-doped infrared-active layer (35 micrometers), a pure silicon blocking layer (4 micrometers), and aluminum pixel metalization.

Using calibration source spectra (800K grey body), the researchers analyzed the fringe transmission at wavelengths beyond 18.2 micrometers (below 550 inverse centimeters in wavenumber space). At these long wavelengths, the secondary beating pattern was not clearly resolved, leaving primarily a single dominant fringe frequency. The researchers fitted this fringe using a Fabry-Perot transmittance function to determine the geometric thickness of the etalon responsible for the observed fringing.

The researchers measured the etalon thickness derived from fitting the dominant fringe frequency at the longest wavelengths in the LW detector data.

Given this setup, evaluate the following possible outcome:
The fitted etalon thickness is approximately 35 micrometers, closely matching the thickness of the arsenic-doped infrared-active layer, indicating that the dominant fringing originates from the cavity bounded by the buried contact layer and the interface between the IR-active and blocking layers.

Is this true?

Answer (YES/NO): NO